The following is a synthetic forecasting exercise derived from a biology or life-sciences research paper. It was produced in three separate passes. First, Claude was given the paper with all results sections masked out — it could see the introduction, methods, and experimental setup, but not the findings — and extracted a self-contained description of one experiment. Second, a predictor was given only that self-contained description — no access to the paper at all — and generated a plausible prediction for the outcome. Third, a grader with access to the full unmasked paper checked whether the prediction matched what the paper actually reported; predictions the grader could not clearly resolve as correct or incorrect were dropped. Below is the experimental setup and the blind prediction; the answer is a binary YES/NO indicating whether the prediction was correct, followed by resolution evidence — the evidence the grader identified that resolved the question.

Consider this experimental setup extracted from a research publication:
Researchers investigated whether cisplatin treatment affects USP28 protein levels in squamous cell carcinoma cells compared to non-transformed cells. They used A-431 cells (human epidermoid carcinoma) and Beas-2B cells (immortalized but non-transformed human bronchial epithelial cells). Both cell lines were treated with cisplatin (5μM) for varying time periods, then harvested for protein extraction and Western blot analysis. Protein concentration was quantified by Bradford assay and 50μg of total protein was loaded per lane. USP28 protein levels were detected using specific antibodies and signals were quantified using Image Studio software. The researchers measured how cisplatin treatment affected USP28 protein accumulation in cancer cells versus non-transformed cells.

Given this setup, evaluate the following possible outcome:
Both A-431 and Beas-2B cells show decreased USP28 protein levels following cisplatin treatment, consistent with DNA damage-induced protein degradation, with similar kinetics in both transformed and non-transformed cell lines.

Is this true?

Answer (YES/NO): NO